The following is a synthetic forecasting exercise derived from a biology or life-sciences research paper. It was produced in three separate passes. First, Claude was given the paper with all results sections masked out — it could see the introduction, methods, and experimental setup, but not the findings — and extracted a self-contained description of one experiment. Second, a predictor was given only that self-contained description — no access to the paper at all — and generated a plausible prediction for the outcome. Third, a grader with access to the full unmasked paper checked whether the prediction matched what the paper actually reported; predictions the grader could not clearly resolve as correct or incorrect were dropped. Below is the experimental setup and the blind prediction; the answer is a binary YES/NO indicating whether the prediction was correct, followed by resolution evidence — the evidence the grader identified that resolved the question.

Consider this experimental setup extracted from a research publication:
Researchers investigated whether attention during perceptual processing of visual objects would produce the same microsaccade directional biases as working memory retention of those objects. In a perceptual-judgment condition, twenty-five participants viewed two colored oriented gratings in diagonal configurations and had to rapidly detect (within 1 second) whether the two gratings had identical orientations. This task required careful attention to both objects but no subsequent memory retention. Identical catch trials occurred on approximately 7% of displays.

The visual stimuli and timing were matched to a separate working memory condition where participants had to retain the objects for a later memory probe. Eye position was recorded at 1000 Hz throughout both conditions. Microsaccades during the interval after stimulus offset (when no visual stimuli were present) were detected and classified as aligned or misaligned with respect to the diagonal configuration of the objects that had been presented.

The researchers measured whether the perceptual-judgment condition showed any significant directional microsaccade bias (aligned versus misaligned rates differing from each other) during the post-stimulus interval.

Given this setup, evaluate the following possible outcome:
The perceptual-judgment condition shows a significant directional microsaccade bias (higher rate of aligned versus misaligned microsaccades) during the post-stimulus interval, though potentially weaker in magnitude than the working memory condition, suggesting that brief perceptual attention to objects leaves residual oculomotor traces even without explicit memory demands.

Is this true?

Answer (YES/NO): YES